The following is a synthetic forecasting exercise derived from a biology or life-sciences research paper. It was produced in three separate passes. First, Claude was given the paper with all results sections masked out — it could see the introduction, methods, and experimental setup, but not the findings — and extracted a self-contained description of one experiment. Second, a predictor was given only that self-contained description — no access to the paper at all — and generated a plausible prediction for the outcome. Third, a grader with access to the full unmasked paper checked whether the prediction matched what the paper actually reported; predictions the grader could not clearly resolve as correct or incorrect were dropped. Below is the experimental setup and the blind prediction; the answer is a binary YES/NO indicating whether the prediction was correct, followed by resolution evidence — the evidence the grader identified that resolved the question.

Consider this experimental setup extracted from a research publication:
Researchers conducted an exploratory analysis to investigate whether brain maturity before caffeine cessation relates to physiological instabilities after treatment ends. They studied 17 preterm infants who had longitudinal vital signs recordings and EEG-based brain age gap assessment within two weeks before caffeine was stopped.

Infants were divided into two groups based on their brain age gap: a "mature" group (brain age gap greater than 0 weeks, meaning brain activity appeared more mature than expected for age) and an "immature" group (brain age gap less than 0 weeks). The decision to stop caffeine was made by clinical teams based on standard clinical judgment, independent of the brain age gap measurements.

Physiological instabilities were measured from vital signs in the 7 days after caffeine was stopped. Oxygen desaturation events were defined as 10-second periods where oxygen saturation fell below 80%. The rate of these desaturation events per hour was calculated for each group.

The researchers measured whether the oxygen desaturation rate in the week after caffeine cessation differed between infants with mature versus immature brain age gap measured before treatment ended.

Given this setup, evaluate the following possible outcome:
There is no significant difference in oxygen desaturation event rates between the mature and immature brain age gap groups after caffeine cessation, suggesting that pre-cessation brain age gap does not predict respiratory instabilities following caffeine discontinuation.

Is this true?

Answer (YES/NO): NO